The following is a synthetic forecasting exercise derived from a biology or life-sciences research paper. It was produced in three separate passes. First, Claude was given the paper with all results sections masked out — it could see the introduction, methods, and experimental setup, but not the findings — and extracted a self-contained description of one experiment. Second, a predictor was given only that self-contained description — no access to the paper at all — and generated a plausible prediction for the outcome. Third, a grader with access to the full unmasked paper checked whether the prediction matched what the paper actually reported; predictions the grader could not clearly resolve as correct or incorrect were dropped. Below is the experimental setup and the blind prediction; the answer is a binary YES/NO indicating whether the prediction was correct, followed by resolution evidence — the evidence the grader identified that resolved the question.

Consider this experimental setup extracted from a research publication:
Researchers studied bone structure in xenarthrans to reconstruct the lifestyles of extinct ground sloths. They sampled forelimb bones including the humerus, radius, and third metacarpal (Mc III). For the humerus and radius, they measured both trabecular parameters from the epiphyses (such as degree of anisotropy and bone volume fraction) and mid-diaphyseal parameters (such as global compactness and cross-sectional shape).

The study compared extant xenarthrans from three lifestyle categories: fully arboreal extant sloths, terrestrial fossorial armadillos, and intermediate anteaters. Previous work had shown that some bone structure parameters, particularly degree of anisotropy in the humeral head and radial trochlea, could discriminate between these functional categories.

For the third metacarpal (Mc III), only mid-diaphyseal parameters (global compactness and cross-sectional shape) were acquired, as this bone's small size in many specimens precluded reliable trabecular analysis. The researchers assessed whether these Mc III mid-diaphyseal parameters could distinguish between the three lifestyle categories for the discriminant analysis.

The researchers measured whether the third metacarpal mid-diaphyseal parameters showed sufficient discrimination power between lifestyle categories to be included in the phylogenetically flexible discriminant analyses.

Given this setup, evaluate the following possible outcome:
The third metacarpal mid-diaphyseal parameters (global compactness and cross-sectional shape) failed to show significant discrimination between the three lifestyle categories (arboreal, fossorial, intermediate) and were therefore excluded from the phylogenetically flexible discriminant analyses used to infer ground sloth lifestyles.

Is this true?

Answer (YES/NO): YES